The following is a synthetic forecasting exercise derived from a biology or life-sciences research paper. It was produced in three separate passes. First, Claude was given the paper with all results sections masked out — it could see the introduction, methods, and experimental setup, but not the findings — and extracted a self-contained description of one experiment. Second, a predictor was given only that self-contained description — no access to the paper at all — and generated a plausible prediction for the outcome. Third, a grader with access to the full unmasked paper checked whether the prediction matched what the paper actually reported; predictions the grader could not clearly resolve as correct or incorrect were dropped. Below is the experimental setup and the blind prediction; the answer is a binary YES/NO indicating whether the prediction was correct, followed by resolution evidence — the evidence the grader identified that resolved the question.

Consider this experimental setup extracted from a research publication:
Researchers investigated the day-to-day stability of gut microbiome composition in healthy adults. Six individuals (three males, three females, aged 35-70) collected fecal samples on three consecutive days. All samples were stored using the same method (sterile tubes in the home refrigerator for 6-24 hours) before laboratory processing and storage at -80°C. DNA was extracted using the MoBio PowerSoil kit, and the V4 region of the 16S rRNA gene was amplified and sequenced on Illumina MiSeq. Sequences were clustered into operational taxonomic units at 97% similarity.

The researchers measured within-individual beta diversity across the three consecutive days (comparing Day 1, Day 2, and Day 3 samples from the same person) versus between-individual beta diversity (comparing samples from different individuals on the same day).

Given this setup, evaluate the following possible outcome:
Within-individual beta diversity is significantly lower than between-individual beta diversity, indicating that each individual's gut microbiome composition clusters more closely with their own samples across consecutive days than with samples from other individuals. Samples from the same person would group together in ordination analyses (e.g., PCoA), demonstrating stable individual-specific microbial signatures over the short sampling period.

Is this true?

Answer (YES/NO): YES